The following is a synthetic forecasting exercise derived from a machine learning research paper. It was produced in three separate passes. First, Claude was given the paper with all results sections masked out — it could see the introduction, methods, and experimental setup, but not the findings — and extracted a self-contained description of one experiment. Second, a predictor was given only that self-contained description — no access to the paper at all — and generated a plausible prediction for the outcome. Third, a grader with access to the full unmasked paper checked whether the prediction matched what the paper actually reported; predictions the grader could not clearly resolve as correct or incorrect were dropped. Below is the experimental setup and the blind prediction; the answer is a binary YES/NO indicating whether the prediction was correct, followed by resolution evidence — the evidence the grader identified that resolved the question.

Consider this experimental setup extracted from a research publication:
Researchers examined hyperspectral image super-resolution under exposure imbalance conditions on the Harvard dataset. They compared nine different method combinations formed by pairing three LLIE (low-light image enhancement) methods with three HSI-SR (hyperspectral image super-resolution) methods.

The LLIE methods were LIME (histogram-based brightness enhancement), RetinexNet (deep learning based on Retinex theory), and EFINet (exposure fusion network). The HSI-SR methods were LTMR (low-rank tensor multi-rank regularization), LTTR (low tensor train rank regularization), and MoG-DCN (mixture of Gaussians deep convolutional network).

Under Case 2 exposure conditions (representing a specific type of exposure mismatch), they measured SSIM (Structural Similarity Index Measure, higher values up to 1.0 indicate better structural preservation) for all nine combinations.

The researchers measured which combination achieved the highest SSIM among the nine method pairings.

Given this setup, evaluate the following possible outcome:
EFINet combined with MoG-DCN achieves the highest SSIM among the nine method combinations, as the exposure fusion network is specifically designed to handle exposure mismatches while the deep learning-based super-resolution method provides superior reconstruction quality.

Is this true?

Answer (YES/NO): YES